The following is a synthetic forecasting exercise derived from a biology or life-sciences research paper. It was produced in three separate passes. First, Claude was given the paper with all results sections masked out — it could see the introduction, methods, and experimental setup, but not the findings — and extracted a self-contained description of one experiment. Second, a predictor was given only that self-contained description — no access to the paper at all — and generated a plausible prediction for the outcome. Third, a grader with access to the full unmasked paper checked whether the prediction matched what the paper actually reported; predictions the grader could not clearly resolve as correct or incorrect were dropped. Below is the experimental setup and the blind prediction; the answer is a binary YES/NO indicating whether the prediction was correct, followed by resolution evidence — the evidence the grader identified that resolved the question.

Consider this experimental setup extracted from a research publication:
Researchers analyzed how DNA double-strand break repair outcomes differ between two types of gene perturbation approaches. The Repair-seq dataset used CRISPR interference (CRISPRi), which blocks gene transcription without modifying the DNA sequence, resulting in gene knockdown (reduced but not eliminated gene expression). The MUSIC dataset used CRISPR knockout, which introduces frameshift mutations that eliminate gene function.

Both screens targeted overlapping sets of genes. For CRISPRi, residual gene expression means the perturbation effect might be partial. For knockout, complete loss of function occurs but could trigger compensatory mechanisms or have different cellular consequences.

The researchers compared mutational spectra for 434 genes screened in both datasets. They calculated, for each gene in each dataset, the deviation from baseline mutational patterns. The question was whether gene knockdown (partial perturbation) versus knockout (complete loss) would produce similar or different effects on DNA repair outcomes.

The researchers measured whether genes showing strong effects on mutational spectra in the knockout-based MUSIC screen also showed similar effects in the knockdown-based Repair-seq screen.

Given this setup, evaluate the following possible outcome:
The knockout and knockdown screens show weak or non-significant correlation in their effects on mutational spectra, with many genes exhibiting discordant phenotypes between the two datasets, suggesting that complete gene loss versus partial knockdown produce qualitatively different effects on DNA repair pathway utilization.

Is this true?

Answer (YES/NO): NO